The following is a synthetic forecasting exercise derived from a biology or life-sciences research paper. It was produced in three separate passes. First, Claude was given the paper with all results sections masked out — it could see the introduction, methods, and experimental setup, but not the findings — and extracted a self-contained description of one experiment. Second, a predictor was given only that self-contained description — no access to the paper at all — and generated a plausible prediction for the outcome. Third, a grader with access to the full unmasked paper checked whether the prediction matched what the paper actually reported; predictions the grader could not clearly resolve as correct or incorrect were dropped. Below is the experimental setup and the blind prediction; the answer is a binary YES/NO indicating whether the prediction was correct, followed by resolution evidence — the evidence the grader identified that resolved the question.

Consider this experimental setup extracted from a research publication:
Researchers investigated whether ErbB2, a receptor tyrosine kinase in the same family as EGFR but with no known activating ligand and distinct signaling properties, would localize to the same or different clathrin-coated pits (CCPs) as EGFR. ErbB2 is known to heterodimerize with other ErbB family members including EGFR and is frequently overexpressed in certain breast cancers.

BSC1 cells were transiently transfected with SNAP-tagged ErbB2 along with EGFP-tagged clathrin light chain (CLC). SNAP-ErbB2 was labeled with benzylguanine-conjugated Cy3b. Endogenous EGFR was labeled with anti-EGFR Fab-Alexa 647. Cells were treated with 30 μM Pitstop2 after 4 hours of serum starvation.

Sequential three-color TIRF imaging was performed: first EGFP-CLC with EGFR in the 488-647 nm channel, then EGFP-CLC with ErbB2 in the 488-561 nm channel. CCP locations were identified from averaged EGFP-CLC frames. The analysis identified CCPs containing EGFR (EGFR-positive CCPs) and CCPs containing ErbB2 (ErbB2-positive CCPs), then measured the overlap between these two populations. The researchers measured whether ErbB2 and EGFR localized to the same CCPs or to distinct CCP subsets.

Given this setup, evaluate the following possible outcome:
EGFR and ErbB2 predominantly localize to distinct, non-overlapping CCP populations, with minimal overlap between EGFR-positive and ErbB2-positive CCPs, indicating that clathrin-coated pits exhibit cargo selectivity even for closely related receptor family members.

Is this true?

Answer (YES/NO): NO